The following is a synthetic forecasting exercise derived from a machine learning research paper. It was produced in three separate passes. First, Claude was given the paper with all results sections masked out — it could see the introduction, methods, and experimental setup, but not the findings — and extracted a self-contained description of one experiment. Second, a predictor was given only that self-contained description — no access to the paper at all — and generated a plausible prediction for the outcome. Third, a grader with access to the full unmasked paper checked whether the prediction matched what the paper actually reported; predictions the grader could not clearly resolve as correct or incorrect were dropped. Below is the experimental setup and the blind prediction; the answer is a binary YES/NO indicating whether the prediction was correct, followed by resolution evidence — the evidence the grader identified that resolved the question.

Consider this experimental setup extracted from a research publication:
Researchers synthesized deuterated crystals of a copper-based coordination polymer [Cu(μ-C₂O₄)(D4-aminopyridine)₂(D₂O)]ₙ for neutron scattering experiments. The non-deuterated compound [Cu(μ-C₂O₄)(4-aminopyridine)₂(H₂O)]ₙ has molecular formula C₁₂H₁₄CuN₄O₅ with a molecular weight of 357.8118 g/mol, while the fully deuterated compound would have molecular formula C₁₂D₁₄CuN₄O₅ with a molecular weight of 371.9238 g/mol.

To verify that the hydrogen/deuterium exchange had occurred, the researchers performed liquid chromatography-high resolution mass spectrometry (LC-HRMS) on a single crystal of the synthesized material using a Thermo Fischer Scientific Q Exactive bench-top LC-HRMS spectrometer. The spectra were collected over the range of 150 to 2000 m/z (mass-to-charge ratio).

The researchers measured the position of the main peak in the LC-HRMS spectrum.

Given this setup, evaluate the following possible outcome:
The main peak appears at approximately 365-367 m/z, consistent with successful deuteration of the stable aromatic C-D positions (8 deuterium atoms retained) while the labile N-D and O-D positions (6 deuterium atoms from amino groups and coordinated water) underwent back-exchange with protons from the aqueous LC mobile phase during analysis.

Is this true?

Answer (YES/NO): NO